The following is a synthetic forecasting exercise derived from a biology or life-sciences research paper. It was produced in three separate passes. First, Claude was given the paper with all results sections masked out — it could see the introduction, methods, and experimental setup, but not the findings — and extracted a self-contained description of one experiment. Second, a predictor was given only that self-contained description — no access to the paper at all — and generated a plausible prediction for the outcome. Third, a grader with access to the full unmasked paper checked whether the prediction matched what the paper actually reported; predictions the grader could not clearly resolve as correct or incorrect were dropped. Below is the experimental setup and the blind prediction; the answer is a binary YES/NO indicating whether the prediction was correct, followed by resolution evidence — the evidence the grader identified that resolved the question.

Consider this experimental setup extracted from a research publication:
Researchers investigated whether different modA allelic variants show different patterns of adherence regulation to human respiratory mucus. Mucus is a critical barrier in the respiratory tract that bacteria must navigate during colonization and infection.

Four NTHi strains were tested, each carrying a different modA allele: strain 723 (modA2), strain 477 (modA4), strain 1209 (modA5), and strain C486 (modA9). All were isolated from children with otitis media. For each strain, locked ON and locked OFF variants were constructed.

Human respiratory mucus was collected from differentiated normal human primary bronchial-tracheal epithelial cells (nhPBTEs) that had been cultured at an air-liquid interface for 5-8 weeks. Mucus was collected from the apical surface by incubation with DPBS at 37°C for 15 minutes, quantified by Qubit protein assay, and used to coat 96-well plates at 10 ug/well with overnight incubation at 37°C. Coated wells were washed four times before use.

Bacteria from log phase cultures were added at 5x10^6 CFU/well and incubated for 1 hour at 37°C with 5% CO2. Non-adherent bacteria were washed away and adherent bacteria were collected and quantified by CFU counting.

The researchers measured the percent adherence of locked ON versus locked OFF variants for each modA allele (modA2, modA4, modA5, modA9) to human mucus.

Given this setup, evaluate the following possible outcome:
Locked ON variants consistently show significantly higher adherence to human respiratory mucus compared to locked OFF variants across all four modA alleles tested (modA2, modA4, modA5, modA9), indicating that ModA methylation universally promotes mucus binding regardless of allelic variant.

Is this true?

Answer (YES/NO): NO